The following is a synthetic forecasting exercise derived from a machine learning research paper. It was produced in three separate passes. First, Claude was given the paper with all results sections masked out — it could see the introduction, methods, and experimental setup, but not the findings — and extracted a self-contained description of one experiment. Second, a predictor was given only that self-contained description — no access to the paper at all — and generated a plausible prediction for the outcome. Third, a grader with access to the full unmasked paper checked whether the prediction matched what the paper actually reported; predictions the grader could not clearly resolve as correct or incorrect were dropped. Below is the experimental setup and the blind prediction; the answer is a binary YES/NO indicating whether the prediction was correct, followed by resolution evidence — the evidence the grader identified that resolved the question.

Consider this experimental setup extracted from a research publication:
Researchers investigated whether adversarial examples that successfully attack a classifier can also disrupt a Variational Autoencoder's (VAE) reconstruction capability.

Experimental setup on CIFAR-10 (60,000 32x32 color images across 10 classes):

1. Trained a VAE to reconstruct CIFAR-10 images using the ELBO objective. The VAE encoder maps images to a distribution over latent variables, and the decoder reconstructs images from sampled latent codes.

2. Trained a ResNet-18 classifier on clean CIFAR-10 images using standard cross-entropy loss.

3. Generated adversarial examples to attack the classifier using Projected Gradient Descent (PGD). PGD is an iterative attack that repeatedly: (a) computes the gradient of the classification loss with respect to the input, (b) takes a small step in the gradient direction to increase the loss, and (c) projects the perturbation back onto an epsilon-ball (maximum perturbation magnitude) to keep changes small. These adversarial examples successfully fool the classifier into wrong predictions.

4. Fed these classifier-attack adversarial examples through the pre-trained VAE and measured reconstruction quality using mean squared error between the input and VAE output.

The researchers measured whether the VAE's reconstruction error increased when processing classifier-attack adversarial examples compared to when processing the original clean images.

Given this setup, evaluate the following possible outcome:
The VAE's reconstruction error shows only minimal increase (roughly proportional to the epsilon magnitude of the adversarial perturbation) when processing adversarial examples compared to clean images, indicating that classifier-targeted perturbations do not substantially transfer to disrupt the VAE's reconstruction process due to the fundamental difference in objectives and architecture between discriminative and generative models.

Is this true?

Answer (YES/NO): NO